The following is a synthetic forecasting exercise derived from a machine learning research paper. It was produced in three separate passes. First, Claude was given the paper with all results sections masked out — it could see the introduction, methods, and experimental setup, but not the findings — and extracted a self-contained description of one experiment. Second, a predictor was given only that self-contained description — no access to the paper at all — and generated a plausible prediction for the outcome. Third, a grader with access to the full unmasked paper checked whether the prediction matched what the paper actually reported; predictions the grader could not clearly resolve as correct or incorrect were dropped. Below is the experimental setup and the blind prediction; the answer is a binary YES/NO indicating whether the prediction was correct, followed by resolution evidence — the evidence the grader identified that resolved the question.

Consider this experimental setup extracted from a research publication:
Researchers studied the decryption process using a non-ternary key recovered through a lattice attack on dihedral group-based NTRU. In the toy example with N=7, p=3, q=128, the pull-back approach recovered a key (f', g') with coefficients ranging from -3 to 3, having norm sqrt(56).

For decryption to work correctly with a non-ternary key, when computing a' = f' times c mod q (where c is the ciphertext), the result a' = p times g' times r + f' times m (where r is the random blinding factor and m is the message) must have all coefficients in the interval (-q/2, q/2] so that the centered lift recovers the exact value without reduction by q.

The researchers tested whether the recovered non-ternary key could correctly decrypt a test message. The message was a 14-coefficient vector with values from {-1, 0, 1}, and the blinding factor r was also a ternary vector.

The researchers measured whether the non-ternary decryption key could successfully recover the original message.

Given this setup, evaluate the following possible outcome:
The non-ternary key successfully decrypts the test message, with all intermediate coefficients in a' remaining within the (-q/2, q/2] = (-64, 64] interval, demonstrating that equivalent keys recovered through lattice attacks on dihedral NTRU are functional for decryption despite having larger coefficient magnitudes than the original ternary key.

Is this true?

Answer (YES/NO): YES